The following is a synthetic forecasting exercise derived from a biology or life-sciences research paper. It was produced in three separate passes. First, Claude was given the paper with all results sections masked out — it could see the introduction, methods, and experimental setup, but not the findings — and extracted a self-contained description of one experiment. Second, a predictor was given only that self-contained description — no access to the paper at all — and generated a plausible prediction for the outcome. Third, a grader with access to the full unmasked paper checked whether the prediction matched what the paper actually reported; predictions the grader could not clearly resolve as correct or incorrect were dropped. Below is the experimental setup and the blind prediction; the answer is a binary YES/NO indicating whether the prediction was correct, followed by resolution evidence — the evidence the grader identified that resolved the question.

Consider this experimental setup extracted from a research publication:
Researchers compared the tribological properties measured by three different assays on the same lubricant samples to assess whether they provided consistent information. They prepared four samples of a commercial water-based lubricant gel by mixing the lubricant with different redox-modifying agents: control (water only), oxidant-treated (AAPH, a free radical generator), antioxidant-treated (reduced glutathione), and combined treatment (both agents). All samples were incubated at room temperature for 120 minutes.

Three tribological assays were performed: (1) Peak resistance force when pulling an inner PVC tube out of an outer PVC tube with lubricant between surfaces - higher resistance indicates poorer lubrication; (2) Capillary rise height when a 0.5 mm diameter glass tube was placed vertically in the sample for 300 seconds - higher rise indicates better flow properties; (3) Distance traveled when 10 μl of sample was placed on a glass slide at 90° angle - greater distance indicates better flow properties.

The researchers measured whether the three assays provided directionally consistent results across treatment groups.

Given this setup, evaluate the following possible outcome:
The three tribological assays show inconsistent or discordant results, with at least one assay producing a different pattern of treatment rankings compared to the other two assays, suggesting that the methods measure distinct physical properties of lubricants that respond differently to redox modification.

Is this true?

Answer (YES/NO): YES